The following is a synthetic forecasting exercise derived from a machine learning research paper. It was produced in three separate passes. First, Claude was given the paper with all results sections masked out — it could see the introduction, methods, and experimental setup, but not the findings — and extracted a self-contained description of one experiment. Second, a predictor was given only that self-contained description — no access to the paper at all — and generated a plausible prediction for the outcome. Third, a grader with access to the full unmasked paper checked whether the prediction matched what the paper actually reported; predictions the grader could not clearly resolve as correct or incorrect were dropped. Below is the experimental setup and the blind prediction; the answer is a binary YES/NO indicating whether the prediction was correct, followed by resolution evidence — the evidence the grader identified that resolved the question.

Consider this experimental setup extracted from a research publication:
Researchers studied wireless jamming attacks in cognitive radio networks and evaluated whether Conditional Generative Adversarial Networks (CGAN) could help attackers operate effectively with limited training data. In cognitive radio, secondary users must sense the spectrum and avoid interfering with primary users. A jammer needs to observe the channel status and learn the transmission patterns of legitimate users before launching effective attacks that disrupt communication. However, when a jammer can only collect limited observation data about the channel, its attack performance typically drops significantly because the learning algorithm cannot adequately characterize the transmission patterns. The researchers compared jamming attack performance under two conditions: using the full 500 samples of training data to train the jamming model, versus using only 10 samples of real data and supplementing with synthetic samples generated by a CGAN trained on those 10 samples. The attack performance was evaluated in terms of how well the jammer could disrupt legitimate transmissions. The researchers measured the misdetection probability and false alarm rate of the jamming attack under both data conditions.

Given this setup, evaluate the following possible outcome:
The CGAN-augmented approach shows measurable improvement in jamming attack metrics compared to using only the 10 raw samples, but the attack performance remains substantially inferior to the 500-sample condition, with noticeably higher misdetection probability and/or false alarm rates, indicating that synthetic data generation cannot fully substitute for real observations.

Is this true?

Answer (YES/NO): NO